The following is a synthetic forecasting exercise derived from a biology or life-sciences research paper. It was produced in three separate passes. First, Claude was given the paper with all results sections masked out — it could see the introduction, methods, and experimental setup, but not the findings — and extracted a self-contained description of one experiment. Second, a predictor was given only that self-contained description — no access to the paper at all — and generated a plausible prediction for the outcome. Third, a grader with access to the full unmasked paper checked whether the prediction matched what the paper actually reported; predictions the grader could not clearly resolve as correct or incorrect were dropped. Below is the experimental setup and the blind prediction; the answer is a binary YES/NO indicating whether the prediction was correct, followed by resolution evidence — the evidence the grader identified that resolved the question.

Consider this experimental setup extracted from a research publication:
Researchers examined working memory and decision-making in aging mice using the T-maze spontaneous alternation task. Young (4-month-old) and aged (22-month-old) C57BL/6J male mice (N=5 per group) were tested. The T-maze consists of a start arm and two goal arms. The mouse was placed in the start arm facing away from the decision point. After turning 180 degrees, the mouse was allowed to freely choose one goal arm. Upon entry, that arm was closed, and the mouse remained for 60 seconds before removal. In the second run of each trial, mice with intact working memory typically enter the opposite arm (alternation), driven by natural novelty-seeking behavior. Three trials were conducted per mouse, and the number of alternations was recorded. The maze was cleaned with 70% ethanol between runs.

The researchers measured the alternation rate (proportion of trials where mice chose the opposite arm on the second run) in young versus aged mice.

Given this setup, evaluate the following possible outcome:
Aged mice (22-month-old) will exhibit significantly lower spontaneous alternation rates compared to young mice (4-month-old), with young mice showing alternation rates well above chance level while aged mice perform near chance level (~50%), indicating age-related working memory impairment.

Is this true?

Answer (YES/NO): NO